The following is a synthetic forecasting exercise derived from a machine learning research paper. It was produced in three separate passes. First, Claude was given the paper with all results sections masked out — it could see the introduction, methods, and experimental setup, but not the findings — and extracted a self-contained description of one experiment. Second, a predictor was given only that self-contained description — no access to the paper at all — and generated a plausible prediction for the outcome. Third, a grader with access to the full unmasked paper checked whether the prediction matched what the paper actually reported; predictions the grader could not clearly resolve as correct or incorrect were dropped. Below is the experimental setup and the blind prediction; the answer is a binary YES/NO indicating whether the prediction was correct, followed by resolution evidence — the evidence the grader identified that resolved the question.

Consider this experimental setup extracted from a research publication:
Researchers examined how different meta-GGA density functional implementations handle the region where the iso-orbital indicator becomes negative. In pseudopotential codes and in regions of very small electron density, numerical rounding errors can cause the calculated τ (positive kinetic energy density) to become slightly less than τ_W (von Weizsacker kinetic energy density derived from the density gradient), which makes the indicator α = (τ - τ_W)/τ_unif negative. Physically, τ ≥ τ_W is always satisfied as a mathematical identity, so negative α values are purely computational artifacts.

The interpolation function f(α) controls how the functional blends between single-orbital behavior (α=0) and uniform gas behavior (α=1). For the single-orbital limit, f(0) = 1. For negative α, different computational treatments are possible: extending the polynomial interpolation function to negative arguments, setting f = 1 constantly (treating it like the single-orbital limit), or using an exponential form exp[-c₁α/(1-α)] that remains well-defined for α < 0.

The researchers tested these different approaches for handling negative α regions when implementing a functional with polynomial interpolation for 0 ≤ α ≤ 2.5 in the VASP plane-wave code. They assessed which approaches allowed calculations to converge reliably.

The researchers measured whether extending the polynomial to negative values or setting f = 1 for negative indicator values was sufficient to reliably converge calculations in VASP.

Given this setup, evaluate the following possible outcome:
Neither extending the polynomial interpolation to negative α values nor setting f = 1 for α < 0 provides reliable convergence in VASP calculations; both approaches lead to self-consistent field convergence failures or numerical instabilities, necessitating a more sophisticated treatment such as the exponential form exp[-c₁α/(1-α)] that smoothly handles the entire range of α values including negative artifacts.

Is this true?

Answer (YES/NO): YES